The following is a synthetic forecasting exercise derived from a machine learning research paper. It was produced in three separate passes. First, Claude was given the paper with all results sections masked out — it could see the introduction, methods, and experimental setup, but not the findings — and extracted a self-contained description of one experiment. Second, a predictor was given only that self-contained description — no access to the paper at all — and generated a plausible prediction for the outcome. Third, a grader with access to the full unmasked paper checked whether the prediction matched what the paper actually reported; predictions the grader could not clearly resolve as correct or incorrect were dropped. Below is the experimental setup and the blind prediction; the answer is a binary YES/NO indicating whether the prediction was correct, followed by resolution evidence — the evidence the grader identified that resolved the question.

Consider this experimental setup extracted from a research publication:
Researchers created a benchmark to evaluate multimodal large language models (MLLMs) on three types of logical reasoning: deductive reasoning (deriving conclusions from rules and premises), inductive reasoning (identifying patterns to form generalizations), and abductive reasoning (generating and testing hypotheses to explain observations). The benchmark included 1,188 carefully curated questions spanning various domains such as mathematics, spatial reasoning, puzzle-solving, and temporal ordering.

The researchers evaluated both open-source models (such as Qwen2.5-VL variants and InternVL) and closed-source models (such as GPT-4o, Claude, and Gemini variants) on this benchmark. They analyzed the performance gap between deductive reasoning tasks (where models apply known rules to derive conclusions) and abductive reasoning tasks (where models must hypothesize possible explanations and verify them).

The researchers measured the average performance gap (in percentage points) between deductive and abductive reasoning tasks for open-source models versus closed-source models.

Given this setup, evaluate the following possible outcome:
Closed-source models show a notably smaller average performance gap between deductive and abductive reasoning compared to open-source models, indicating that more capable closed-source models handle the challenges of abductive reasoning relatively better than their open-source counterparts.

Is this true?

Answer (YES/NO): YES